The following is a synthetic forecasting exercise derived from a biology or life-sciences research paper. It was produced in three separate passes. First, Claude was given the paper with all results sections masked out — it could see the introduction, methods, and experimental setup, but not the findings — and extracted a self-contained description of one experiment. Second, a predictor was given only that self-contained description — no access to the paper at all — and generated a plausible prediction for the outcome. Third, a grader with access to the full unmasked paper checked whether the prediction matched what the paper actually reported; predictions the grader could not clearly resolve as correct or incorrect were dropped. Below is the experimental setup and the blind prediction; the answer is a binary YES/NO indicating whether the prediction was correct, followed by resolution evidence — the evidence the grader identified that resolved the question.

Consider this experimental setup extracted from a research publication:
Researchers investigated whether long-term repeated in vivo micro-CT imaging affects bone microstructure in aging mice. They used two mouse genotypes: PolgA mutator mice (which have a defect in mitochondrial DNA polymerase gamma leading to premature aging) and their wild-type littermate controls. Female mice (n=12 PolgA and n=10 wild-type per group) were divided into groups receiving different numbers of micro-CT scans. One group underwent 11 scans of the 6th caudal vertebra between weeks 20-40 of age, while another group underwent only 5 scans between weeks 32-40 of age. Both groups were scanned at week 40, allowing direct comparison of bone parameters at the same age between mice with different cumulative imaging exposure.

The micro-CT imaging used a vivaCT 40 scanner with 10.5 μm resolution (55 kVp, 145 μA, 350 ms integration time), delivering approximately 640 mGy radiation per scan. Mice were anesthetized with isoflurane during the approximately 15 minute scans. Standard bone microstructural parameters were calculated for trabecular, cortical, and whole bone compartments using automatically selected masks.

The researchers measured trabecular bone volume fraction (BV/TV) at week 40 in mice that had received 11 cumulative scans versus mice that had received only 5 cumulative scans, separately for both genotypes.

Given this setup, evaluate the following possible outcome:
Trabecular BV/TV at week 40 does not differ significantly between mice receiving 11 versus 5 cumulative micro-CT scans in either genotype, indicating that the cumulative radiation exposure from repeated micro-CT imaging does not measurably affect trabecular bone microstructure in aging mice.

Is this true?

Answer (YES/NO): NO